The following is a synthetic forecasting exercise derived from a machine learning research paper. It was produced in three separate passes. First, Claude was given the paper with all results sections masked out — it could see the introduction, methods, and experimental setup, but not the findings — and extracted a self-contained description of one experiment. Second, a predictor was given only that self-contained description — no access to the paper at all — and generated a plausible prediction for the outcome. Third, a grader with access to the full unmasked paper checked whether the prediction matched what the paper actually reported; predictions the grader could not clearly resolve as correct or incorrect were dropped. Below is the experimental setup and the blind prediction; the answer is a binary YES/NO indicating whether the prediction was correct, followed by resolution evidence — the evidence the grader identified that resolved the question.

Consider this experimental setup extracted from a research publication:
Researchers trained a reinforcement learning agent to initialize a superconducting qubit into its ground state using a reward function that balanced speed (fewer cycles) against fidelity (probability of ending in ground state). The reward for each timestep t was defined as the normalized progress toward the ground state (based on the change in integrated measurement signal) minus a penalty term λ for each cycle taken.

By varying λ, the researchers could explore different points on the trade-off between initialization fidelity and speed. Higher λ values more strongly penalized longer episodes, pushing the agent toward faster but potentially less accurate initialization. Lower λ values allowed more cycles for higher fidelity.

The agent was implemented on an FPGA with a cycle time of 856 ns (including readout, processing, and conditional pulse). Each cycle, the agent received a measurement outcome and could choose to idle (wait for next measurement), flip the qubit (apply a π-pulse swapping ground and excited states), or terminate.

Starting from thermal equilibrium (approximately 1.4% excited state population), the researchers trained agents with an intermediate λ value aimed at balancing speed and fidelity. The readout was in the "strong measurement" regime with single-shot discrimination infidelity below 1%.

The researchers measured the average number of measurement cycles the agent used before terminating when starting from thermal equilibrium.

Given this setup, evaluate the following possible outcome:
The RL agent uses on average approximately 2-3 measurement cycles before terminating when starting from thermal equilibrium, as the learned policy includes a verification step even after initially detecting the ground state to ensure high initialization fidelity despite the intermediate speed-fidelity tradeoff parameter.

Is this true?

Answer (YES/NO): NO